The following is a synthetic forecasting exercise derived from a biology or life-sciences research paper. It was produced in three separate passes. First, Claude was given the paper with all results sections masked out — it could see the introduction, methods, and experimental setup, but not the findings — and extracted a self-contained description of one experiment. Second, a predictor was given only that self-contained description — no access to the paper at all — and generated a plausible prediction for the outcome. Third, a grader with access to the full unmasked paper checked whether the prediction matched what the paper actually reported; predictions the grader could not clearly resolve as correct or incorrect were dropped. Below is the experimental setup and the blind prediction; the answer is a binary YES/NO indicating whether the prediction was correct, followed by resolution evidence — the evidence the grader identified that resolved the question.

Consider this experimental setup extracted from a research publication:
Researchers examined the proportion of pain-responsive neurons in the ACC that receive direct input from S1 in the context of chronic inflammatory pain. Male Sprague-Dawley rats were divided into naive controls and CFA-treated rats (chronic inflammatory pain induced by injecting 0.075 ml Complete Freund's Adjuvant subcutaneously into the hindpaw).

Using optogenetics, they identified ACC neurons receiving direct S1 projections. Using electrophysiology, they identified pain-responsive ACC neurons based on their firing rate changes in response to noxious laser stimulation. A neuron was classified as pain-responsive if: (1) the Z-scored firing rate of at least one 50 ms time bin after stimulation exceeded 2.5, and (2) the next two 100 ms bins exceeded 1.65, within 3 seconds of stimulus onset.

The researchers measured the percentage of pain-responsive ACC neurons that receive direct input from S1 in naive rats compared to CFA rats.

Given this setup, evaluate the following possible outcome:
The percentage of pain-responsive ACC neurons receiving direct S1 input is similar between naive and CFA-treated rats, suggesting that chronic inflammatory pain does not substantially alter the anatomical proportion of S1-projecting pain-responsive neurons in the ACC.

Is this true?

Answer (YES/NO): NO